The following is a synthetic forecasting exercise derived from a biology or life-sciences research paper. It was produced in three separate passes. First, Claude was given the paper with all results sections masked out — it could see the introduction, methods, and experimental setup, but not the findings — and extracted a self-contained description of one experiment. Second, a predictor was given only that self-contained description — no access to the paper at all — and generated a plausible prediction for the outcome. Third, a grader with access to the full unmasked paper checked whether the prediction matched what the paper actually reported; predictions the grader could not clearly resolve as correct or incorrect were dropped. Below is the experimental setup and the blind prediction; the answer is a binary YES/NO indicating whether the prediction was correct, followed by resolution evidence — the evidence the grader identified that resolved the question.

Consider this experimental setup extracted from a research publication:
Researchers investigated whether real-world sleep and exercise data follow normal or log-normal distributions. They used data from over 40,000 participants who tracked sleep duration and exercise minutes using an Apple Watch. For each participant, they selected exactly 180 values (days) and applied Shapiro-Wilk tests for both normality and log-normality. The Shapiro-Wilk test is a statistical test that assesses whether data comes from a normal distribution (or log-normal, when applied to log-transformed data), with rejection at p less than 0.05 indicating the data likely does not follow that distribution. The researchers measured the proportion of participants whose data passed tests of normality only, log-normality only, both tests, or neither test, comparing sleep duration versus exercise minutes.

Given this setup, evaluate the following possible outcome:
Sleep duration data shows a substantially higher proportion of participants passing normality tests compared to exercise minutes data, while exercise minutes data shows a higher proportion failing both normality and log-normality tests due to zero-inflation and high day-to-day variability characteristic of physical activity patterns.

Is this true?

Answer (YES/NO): YES